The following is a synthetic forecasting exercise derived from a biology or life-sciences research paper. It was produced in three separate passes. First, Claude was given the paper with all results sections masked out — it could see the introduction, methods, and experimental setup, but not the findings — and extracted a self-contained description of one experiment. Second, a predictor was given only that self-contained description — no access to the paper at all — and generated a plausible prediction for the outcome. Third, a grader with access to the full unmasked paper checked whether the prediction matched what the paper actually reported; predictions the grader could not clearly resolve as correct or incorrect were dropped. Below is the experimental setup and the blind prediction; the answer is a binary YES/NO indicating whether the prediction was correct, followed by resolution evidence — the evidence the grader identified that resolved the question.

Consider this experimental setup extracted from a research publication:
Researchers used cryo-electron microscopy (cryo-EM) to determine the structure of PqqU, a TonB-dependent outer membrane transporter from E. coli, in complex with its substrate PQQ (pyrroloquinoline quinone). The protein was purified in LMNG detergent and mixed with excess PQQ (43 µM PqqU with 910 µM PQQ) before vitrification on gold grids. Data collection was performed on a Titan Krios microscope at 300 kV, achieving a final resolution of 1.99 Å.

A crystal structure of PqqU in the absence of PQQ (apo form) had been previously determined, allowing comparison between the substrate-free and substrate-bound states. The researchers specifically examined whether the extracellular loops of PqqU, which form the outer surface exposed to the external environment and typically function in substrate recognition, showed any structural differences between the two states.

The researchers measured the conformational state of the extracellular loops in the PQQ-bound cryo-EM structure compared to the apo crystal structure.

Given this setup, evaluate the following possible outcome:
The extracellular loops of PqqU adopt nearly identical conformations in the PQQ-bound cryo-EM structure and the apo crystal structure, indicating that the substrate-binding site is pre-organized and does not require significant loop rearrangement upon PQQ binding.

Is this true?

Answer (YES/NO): NO